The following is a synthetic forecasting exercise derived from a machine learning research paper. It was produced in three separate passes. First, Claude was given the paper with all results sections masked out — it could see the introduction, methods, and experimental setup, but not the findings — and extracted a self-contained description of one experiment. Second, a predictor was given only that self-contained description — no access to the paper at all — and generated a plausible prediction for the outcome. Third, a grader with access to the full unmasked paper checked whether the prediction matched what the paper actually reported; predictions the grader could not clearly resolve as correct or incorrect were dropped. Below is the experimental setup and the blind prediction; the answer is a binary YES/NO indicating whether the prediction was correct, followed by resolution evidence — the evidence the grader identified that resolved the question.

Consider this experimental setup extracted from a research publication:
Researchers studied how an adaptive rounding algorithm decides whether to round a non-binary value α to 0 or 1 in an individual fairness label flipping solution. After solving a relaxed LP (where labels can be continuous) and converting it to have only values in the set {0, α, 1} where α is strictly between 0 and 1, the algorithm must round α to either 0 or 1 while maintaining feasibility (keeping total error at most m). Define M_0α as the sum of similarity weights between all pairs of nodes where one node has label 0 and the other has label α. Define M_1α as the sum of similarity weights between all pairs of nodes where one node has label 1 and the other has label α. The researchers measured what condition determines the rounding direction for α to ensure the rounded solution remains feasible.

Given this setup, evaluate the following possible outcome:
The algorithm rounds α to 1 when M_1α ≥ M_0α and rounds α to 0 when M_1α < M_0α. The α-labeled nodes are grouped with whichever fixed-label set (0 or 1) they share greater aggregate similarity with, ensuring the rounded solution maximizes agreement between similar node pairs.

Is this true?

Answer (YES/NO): YES